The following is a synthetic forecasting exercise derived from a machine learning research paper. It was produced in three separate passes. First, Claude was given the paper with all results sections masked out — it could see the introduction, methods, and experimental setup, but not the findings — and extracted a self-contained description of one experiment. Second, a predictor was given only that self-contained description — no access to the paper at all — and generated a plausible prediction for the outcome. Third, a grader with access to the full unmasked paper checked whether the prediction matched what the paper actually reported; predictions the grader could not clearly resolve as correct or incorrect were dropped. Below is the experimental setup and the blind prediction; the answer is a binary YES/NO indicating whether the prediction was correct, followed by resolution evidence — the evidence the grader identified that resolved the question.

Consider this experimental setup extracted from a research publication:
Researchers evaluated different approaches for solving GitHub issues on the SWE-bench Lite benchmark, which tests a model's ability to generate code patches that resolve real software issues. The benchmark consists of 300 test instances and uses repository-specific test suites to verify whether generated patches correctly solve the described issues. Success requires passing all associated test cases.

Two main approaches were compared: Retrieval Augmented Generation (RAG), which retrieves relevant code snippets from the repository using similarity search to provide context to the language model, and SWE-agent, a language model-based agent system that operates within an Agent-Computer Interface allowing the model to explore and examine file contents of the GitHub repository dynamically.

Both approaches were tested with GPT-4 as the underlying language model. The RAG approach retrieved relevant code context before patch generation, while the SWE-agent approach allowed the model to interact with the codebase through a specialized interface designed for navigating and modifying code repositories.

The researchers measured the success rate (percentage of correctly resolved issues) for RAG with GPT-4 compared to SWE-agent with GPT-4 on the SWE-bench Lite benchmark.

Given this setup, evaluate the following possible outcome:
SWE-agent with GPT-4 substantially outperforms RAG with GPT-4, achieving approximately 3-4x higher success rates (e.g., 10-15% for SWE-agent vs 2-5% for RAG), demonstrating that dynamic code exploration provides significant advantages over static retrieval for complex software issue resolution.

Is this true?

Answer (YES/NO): NO